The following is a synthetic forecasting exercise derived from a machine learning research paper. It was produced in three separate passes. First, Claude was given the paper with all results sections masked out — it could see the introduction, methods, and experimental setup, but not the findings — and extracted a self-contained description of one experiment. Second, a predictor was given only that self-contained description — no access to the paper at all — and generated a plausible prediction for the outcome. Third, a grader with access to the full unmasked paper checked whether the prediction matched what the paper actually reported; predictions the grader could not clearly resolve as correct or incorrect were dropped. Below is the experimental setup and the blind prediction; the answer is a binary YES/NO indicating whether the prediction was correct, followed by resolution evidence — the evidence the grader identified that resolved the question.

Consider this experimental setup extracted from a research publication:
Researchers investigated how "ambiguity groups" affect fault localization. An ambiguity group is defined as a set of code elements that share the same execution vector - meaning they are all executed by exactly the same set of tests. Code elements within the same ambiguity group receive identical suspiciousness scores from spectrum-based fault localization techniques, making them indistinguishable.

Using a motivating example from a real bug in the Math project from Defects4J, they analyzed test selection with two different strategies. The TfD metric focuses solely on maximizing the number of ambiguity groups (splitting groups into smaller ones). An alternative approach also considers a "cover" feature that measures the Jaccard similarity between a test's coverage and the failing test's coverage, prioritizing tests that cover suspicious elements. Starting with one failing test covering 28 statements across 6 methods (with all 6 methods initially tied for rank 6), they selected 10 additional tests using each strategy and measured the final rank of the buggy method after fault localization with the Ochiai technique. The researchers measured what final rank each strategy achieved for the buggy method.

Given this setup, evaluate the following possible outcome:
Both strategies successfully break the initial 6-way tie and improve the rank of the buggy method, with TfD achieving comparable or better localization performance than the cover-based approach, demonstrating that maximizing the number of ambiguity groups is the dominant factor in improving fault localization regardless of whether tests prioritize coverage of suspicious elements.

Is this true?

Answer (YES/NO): NO